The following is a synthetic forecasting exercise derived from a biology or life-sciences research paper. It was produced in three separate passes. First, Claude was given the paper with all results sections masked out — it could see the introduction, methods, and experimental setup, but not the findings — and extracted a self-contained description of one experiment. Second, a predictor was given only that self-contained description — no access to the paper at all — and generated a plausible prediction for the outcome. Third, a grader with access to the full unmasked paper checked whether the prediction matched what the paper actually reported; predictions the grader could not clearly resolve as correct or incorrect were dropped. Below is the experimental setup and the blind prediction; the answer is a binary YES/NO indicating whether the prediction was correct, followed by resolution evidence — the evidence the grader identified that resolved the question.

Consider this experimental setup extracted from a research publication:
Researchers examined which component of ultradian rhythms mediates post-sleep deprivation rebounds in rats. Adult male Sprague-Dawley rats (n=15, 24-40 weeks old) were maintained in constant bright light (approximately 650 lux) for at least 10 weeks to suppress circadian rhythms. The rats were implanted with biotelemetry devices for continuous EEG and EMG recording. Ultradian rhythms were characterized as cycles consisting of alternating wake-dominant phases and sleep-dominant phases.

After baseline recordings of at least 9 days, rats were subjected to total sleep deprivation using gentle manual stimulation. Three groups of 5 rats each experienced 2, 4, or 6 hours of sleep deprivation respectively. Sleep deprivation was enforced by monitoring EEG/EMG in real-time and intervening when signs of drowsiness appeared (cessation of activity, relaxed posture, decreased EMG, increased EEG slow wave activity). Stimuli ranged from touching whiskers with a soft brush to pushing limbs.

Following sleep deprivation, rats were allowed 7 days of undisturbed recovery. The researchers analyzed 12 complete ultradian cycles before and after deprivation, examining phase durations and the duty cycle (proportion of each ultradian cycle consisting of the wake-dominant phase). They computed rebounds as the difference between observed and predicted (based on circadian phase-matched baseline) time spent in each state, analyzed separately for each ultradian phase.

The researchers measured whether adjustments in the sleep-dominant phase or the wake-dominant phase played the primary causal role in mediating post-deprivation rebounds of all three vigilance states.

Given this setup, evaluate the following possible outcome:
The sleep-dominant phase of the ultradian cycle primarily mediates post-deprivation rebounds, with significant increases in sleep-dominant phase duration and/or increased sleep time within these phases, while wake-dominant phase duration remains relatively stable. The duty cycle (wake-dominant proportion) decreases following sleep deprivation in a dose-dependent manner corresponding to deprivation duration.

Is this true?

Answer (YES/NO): NO